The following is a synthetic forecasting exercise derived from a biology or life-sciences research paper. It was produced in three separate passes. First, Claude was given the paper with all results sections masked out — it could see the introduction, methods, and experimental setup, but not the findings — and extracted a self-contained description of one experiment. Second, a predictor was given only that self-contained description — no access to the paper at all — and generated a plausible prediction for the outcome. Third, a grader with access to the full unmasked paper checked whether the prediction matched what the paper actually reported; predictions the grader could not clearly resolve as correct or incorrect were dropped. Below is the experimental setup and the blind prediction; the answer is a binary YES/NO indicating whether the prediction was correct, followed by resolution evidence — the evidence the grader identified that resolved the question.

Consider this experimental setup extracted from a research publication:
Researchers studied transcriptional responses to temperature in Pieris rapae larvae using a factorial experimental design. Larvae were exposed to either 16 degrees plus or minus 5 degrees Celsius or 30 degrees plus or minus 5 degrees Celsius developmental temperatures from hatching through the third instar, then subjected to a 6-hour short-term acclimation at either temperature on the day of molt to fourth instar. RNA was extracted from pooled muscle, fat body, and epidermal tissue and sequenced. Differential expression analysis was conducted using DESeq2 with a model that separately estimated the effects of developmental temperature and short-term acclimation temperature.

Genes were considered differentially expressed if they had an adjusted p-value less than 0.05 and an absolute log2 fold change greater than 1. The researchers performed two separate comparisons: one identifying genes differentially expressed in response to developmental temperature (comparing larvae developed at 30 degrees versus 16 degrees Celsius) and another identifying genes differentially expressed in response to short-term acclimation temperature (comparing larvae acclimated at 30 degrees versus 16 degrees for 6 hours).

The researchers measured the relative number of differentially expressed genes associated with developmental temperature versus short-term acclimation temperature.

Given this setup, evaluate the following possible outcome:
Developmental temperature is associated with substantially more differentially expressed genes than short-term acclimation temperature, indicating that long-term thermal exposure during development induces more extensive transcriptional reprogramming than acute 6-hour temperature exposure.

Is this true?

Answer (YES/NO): NO